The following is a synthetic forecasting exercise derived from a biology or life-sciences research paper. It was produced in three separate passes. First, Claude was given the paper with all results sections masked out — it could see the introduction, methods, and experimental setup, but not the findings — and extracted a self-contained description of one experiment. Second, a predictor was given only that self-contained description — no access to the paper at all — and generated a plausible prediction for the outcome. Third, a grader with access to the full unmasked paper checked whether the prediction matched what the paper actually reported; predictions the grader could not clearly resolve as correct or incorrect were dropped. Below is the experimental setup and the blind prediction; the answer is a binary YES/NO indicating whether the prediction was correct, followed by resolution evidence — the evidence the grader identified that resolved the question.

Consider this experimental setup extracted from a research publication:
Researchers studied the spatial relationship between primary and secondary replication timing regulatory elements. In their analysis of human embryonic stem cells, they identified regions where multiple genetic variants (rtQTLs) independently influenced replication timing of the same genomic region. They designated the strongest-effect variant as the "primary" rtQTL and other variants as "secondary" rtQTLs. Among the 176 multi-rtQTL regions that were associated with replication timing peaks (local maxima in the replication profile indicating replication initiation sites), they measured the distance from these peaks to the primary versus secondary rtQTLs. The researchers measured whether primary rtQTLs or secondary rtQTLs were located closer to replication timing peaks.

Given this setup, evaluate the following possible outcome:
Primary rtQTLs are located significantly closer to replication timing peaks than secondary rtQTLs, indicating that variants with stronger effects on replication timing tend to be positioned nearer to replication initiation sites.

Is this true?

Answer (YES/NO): YES